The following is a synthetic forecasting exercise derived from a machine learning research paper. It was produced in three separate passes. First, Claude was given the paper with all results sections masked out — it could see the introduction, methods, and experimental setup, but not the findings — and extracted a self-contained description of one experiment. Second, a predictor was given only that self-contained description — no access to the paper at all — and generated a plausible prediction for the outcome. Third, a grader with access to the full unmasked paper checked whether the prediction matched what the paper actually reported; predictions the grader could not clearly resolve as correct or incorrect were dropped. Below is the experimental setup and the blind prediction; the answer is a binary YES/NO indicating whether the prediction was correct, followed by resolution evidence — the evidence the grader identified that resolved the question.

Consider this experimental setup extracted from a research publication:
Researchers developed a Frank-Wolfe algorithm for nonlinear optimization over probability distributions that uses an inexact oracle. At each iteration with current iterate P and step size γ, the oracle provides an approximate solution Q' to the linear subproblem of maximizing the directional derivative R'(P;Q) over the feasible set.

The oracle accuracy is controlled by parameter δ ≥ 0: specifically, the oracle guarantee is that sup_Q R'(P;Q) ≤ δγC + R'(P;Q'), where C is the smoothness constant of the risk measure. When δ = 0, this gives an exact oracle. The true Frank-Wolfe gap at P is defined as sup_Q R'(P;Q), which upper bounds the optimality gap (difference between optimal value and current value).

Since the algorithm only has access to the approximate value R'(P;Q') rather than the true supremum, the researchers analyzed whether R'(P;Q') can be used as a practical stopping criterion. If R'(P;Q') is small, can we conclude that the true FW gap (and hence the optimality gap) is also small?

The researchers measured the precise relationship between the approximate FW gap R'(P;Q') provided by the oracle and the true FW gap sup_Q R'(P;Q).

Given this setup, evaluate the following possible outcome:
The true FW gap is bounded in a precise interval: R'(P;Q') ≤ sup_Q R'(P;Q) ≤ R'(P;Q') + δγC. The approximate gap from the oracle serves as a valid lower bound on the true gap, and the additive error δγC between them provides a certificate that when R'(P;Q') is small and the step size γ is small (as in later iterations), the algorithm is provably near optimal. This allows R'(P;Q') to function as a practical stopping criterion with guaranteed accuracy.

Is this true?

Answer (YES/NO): YES